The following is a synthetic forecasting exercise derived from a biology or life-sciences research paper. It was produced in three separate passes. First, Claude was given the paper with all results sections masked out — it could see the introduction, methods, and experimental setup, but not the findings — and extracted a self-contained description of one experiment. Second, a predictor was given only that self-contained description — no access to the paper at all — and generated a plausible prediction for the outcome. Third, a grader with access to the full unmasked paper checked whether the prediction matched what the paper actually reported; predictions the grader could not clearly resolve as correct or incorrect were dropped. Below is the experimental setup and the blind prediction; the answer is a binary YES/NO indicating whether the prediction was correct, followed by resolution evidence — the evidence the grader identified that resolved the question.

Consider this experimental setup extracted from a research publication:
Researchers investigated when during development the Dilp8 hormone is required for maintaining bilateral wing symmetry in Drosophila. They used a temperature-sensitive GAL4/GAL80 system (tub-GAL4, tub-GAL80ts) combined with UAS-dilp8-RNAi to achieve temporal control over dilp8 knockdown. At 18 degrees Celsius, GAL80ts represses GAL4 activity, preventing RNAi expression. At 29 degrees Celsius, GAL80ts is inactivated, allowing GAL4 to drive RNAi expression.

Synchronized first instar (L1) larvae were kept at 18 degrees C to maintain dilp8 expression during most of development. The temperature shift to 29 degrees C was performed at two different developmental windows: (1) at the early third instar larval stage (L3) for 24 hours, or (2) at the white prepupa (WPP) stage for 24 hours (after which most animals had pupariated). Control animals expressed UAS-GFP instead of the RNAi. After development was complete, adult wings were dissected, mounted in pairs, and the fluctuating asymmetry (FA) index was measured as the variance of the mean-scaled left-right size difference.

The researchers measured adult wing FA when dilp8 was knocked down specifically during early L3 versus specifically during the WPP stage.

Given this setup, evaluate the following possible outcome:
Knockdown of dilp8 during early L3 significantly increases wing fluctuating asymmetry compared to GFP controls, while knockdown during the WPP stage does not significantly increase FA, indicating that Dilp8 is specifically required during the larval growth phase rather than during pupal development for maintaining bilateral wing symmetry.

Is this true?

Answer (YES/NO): NO